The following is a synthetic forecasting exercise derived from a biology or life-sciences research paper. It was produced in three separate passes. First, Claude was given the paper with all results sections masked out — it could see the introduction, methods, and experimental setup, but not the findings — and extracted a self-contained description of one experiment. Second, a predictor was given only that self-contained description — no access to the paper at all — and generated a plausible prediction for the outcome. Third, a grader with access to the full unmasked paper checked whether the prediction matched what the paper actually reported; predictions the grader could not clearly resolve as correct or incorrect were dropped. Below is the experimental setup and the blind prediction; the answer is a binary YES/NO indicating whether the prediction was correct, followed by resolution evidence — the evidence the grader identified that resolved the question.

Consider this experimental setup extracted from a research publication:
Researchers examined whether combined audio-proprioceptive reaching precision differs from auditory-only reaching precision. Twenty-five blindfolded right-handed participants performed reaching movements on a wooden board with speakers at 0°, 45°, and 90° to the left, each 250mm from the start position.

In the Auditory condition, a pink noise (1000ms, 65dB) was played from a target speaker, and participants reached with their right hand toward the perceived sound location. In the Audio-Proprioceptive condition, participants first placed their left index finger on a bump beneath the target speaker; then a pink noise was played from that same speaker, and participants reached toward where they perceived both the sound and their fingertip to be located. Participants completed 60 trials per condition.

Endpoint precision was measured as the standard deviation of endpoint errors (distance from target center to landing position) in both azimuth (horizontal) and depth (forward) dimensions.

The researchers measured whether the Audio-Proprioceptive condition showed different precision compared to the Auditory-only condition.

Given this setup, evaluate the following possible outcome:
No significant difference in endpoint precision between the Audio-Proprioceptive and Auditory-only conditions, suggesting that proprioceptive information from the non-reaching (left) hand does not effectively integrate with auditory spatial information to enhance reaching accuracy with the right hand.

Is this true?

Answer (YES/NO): NO